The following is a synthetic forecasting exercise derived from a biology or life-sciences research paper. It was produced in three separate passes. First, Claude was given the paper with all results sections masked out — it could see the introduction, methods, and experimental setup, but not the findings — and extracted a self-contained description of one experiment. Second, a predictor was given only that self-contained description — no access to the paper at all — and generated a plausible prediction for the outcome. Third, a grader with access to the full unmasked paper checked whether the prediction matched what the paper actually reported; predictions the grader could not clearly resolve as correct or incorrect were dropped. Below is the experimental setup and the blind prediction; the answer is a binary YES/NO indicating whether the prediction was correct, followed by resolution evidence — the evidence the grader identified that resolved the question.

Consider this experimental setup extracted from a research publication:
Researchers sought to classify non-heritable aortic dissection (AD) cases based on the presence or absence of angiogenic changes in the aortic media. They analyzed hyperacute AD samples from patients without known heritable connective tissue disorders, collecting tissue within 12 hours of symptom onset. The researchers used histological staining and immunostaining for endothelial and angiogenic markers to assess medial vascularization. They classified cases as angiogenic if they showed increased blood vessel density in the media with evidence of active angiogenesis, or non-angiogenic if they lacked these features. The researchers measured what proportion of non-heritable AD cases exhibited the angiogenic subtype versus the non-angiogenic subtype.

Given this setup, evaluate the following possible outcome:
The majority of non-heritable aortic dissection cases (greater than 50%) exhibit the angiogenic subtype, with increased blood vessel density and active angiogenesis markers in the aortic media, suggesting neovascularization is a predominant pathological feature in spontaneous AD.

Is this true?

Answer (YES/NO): YES